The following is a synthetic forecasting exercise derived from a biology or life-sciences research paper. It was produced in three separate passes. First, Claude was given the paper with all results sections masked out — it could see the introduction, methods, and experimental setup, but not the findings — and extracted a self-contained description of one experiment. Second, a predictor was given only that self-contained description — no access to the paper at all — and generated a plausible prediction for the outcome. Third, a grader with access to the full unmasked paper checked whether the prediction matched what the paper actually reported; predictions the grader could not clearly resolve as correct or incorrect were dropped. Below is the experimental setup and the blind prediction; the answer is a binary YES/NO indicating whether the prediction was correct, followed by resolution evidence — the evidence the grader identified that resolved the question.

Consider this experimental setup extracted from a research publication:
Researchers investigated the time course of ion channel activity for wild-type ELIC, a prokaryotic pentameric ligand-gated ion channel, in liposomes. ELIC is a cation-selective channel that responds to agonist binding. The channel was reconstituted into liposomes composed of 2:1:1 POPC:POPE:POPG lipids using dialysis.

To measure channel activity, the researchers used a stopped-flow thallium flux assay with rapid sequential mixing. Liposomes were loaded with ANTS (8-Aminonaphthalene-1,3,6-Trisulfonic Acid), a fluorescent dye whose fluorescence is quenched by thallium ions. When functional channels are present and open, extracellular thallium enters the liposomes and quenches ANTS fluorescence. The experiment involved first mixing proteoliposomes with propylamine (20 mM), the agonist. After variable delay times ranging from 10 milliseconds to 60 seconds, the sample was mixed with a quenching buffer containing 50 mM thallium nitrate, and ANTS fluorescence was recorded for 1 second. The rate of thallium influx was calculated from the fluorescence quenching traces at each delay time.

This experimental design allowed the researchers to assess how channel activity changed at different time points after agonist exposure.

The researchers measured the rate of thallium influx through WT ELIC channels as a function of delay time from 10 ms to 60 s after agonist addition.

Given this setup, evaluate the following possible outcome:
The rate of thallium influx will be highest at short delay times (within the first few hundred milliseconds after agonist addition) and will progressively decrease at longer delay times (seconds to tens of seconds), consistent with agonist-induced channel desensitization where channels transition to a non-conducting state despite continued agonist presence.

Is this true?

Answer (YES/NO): YES